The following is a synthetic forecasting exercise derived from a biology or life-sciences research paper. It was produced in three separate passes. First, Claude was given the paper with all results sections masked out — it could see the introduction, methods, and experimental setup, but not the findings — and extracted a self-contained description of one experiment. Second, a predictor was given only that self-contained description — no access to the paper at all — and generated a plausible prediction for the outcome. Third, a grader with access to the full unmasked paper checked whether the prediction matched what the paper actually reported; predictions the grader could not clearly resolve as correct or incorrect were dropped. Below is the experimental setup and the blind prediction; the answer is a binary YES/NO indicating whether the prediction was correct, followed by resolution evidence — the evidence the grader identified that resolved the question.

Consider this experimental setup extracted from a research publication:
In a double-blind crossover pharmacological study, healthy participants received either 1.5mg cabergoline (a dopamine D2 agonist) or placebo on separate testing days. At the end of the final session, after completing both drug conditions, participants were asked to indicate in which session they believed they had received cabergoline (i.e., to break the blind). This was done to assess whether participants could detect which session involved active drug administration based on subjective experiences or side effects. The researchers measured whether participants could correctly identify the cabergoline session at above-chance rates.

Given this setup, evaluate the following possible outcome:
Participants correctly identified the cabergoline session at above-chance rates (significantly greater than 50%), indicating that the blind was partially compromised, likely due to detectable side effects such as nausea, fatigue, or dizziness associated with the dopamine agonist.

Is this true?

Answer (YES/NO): YES